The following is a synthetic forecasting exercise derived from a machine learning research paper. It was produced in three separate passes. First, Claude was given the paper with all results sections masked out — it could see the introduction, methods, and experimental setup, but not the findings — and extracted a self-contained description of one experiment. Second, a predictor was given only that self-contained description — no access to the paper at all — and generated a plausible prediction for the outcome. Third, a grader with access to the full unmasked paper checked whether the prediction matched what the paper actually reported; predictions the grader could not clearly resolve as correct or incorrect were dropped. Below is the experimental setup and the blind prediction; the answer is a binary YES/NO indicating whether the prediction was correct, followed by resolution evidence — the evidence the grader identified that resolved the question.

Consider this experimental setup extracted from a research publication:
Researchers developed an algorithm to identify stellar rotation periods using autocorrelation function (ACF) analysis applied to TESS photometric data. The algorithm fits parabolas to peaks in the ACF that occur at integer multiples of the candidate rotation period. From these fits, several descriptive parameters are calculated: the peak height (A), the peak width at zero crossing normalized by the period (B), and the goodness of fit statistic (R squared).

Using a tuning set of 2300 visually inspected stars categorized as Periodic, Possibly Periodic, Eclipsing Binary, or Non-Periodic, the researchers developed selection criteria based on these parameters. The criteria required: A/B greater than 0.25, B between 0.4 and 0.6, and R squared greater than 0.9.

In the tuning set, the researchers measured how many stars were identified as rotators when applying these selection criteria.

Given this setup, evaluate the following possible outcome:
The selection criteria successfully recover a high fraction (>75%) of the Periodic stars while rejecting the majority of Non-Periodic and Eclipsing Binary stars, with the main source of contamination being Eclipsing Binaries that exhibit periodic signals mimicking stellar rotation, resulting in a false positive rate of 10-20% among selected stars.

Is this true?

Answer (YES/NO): NO